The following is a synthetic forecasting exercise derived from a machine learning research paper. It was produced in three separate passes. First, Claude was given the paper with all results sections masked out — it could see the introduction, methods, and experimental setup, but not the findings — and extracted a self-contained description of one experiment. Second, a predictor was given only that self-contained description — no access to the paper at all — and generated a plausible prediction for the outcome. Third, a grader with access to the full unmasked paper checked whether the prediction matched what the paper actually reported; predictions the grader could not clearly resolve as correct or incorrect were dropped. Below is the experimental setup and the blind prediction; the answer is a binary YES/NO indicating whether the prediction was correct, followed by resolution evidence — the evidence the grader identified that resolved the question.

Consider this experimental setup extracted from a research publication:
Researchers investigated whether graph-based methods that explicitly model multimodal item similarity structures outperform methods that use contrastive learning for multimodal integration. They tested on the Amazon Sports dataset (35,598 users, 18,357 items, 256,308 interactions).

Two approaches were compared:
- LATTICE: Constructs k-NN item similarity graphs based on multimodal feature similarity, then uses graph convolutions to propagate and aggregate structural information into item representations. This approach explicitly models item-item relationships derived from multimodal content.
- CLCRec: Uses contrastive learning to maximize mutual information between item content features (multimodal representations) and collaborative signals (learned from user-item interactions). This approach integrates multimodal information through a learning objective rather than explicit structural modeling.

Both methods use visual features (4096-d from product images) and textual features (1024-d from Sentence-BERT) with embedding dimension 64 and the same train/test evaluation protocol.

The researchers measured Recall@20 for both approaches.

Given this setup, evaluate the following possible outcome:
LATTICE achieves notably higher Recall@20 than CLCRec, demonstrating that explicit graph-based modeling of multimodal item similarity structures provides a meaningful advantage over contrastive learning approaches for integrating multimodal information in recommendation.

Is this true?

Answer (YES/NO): YES